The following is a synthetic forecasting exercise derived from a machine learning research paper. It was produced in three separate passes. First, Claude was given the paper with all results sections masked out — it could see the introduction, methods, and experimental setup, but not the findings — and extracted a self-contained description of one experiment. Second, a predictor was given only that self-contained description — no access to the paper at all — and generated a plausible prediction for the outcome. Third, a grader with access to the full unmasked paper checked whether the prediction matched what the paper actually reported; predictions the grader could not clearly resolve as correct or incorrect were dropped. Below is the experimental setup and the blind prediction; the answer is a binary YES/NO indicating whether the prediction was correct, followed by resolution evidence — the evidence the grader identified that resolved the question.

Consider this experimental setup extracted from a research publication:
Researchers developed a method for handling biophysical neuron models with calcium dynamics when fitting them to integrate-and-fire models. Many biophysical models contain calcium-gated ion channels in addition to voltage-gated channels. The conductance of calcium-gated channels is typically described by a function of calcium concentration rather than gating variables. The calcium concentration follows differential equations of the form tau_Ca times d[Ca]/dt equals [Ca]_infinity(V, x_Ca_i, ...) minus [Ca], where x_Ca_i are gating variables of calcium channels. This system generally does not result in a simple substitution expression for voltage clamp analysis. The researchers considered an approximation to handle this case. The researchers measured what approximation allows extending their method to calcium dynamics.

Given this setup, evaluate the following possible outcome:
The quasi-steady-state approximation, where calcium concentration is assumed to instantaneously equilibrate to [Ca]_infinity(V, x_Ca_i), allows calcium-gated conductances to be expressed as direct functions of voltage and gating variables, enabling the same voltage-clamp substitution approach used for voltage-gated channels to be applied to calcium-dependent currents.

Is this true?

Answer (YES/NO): NO